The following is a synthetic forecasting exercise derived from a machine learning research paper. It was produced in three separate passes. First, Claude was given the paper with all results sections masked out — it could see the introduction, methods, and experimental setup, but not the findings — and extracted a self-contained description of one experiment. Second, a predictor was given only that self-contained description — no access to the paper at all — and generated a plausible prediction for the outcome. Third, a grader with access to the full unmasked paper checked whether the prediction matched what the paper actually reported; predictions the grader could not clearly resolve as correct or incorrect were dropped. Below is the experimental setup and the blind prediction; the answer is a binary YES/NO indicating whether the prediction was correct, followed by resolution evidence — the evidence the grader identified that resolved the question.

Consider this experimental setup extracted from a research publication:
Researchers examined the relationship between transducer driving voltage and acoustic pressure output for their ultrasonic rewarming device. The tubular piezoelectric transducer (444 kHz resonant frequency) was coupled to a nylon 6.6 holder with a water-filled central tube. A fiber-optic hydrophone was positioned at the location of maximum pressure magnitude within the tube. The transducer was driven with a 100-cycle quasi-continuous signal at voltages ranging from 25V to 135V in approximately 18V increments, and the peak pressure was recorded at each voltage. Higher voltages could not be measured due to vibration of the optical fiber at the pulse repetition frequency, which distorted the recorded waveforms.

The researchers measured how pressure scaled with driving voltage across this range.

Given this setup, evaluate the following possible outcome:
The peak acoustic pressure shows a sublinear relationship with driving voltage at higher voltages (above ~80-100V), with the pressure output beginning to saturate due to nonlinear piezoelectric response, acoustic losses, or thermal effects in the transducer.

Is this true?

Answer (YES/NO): NO